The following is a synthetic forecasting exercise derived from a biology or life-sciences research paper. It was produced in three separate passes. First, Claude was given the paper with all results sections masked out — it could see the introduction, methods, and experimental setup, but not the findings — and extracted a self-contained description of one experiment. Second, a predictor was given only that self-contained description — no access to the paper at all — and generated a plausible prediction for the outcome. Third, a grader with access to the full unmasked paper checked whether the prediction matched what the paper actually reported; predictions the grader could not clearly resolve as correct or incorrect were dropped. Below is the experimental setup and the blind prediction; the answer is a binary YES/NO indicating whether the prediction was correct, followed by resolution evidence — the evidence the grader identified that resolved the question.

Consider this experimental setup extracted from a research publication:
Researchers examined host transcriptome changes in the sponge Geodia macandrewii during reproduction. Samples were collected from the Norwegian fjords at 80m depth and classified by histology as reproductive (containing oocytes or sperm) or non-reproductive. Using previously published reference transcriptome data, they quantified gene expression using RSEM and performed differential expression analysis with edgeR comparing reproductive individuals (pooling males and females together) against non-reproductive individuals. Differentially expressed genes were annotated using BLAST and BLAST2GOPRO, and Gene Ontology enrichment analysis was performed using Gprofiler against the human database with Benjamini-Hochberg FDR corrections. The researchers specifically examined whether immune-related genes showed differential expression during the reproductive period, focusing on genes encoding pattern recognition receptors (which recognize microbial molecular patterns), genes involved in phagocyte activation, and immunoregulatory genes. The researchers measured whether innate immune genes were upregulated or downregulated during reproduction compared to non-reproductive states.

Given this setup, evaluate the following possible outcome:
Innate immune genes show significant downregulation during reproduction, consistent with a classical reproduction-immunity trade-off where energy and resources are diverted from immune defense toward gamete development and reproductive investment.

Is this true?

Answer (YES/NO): NO